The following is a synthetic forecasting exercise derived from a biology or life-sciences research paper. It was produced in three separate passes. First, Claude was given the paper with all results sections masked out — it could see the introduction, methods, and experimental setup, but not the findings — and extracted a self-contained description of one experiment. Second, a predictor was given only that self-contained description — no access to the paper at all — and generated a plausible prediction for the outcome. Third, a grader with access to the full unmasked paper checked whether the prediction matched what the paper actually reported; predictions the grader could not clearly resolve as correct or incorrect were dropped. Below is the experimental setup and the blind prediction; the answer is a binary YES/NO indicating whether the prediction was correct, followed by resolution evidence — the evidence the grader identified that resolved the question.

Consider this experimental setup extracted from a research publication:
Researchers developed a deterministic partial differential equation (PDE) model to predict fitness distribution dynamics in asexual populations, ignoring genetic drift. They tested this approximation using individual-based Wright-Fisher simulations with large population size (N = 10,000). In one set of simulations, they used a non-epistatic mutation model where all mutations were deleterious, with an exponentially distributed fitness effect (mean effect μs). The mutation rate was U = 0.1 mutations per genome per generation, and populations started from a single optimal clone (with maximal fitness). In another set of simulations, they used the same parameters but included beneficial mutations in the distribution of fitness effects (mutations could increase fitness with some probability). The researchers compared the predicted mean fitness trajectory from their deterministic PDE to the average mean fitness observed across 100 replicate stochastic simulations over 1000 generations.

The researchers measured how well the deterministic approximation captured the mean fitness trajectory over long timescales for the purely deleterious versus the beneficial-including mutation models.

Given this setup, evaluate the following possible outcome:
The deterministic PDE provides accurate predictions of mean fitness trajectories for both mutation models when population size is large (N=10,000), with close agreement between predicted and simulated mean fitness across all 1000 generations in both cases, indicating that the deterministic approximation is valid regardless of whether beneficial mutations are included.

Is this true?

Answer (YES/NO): NO